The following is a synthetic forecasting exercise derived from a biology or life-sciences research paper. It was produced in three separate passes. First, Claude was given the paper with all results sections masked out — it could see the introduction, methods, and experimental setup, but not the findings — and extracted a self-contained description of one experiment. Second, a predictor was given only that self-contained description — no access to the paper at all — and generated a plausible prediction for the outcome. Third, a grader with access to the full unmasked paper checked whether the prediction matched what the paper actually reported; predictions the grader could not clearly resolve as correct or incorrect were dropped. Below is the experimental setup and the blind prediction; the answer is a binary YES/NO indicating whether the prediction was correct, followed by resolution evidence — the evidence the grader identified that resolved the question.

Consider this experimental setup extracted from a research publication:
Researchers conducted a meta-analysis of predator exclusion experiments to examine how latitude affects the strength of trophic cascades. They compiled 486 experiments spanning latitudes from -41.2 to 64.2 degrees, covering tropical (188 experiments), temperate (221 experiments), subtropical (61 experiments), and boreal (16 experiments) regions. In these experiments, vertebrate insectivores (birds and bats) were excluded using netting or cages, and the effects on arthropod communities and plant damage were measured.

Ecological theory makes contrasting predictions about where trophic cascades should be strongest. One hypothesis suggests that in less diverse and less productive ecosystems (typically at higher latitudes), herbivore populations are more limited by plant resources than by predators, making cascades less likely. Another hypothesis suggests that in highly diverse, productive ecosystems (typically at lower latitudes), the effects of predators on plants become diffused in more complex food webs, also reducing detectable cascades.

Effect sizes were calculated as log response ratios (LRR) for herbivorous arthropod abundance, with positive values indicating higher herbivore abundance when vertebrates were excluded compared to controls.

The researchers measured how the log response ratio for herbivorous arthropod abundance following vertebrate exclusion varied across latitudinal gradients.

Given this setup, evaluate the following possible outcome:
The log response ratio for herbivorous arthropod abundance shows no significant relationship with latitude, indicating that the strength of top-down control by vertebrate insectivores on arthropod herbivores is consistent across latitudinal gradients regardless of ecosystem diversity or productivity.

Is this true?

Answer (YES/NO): YES